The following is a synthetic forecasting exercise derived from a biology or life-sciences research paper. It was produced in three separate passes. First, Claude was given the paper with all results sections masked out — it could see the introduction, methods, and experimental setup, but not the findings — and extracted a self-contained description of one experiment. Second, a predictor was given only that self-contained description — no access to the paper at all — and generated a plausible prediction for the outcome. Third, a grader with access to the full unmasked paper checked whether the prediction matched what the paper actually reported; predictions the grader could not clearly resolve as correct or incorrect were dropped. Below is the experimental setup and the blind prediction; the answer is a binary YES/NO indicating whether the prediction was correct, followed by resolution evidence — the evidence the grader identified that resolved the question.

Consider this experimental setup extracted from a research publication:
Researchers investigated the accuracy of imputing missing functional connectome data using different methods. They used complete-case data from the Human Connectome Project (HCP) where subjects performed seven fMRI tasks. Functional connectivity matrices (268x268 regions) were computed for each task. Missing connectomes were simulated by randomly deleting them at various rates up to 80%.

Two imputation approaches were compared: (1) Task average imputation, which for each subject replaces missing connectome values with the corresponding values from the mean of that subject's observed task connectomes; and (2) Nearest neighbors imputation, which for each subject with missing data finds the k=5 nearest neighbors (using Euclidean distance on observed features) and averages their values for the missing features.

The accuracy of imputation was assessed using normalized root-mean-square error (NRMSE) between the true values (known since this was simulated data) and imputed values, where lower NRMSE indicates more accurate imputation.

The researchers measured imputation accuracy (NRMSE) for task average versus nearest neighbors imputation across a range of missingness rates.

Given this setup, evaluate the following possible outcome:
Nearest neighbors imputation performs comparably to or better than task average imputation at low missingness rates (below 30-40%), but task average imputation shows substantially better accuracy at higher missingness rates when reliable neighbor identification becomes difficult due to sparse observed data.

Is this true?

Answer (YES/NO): NO